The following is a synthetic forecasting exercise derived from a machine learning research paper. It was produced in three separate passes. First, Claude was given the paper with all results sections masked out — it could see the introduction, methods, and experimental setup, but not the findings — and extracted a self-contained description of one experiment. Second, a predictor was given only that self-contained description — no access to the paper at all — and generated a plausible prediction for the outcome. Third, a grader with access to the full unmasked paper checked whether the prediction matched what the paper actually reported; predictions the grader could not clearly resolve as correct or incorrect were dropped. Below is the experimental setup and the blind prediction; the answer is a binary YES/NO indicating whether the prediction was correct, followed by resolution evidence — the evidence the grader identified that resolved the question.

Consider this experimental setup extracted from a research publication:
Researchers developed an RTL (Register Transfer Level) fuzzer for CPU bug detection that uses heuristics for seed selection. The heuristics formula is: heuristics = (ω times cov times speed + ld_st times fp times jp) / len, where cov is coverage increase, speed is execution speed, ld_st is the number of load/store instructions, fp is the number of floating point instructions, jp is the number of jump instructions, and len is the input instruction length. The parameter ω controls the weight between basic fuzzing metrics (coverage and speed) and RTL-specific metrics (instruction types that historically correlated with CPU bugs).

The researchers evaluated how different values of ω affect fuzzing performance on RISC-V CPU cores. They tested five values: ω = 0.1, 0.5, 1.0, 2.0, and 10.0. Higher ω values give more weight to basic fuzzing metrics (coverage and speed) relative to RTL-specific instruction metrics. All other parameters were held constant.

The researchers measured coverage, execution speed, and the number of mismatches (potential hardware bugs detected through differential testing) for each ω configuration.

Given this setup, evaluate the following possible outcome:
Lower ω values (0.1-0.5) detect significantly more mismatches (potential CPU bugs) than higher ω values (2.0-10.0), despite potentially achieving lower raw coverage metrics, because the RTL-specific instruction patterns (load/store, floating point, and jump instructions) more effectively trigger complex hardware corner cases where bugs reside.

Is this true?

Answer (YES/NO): YES